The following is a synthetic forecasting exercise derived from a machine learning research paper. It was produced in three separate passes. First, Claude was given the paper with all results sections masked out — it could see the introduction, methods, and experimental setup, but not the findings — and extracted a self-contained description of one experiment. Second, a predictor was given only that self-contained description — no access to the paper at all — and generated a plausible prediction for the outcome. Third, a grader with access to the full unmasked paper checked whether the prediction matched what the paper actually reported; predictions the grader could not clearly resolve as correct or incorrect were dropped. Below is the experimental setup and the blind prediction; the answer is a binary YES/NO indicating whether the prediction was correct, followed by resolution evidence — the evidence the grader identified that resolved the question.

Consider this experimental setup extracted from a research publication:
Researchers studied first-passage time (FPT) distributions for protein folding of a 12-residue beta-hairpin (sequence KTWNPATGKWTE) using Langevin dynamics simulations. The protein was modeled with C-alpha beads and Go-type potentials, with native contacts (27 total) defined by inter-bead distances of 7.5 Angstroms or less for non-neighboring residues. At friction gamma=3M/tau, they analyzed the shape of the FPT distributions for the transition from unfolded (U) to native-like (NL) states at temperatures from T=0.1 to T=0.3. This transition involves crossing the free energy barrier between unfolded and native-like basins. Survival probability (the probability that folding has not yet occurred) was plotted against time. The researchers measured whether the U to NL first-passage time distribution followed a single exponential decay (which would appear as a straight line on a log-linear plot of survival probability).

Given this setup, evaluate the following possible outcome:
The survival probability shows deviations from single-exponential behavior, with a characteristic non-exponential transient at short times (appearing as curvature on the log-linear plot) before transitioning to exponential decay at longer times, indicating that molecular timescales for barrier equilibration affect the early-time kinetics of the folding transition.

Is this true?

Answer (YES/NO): YES